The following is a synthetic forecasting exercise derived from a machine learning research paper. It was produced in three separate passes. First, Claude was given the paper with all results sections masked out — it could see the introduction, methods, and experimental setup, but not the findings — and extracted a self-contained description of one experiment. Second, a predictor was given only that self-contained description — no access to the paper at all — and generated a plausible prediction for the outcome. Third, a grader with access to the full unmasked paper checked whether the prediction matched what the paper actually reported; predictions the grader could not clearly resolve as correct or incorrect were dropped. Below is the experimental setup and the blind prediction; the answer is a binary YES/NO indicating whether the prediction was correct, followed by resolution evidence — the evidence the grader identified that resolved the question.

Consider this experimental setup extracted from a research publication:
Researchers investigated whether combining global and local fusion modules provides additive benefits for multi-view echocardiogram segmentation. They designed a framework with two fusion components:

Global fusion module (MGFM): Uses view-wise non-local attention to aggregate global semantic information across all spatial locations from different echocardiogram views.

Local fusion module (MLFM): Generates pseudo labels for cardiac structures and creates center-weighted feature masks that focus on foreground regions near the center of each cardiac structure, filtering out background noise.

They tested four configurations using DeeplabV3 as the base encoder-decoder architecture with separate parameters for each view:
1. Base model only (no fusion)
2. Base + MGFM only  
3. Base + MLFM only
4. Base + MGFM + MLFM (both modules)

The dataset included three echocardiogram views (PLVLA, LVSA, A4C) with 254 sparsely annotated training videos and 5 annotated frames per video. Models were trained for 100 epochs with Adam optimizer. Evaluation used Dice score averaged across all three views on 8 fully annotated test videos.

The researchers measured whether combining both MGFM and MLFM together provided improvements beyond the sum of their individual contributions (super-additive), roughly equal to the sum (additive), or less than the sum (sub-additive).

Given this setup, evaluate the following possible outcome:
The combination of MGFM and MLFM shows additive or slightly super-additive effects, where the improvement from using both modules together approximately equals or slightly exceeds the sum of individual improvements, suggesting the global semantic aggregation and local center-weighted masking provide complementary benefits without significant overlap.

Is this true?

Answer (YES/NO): NO